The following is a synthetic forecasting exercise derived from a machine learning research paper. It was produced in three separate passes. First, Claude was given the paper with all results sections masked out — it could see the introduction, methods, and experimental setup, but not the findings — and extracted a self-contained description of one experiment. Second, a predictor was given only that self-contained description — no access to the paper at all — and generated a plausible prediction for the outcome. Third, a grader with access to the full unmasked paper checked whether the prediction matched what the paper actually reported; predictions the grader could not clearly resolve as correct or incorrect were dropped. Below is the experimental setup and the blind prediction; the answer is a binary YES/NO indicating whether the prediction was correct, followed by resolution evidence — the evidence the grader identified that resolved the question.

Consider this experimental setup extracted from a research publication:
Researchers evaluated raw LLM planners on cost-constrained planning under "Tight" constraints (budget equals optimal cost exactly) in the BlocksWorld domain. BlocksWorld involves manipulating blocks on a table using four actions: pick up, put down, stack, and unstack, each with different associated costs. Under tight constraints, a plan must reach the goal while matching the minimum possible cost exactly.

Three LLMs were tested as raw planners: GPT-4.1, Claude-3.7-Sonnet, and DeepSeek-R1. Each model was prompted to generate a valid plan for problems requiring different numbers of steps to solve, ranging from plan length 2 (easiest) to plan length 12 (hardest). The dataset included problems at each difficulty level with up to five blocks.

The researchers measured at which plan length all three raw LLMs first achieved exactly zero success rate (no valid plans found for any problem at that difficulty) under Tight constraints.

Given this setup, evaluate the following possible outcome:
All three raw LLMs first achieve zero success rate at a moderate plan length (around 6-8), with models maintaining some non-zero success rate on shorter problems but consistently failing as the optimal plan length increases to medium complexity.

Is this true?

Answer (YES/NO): YES